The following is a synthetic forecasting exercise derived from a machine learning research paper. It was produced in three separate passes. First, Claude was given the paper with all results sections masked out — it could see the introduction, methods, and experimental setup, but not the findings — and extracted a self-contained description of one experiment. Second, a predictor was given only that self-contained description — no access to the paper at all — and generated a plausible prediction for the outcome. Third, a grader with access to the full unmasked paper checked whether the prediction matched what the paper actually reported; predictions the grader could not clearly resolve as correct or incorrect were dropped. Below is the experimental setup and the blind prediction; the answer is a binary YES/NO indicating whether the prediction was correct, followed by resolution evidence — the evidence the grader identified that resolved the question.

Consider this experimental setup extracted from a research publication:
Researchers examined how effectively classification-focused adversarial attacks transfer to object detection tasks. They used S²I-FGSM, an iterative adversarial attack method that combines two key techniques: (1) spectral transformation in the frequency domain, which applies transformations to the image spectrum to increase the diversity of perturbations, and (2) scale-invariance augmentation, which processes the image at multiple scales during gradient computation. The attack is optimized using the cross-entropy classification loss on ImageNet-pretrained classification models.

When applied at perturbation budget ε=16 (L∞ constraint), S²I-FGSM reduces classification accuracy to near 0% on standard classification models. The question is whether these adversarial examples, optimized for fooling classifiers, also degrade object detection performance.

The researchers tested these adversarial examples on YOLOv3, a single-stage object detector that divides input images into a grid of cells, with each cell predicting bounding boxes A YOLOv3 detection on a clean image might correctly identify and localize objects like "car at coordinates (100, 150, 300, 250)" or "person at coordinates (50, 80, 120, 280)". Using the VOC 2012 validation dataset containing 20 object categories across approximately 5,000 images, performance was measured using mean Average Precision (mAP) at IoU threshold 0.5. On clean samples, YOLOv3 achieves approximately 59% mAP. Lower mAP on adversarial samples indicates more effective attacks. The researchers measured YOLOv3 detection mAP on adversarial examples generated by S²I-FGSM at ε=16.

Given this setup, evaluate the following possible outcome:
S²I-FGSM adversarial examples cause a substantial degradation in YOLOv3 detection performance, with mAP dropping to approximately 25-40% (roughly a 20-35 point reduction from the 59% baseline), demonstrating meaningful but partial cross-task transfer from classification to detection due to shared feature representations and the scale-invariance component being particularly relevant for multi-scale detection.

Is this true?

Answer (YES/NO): YES